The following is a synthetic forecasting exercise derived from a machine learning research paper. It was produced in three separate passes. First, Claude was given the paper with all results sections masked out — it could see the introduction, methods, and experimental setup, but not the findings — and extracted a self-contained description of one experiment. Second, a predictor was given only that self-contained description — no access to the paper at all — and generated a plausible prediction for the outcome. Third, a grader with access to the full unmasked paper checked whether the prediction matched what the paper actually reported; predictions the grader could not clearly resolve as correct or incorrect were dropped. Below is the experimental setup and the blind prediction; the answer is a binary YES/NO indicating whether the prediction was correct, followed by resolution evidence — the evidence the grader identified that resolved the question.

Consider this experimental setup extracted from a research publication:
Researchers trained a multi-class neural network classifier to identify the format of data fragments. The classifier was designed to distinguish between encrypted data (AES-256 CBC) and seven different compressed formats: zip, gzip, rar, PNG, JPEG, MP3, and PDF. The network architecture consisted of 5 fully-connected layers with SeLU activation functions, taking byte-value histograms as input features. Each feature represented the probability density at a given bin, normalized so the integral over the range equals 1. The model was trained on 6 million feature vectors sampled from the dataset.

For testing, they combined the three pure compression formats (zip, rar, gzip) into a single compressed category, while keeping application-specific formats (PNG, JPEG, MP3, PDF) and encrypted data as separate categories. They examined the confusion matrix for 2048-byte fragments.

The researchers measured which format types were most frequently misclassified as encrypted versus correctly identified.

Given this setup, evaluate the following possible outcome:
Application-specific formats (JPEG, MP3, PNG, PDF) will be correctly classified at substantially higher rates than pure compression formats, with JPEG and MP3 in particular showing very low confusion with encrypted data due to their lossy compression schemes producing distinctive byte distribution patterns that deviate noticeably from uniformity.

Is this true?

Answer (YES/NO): YES